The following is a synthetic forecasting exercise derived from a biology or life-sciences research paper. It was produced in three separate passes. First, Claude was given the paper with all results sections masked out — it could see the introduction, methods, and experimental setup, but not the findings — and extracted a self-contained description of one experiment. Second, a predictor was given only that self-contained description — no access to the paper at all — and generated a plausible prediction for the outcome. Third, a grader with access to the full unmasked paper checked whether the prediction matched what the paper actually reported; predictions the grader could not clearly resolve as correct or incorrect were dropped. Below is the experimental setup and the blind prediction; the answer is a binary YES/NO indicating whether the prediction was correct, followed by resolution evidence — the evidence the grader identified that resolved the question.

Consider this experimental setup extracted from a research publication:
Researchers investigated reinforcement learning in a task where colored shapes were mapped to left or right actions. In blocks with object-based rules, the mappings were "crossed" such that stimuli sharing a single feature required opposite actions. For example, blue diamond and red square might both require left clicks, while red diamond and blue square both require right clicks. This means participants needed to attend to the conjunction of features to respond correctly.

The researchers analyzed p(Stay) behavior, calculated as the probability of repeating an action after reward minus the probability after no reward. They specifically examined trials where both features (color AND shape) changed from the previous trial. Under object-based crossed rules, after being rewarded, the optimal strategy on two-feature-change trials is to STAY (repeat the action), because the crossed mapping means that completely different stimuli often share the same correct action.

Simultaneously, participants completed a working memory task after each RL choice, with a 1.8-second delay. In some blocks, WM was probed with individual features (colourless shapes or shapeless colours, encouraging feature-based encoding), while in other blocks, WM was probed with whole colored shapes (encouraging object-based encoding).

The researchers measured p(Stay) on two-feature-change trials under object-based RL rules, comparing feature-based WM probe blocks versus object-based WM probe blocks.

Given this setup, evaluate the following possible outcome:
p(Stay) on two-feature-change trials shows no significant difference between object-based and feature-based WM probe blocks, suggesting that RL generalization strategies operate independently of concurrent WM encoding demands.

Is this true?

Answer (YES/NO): NO